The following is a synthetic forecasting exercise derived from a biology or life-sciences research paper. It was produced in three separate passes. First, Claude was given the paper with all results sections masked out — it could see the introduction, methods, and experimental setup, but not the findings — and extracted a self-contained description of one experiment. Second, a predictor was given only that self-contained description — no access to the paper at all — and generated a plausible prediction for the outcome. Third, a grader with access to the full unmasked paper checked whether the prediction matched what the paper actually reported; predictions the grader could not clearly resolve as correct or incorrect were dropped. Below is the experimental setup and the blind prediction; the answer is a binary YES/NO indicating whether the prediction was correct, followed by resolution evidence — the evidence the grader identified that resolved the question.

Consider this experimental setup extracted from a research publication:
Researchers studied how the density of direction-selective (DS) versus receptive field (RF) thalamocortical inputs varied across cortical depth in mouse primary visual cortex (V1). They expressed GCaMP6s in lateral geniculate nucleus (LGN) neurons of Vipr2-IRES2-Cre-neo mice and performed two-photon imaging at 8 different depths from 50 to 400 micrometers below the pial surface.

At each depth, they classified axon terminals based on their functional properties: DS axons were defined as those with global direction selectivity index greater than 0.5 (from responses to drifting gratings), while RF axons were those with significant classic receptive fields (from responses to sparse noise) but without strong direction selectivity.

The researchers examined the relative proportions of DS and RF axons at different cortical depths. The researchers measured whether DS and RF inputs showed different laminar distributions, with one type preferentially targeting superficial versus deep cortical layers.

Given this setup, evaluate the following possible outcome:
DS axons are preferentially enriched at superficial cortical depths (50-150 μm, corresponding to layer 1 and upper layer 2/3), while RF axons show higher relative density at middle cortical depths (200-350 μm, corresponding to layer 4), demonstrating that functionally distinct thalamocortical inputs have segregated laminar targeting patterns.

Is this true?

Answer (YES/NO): NO